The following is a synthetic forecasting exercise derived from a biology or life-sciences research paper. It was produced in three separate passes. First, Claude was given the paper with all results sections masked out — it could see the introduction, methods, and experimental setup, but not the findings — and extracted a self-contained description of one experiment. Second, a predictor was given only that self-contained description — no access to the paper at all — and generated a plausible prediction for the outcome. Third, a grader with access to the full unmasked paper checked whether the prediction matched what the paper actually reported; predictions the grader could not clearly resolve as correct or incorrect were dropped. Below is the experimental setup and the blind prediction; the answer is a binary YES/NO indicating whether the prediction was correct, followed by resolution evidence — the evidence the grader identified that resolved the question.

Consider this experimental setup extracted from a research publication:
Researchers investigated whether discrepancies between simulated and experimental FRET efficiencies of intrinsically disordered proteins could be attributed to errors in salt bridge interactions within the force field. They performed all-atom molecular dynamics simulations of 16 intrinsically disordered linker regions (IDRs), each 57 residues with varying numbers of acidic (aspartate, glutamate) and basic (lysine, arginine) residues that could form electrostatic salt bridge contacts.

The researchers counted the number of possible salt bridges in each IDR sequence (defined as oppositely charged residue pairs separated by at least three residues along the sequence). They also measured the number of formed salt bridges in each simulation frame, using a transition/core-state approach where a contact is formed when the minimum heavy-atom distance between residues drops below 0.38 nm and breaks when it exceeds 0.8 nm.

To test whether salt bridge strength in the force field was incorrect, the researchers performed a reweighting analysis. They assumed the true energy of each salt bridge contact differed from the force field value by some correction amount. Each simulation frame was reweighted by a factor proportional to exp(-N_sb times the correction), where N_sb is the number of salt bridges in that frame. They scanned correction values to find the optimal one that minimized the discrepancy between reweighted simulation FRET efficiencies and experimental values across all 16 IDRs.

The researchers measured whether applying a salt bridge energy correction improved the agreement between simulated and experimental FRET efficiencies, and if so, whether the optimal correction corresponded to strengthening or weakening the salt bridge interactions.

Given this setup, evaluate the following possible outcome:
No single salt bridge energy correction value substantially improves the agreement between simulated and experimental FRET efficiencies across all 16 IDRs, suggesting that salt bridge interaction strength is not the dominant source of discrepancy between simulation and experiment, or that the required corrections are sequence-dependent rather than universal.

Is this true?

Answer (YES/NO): NO